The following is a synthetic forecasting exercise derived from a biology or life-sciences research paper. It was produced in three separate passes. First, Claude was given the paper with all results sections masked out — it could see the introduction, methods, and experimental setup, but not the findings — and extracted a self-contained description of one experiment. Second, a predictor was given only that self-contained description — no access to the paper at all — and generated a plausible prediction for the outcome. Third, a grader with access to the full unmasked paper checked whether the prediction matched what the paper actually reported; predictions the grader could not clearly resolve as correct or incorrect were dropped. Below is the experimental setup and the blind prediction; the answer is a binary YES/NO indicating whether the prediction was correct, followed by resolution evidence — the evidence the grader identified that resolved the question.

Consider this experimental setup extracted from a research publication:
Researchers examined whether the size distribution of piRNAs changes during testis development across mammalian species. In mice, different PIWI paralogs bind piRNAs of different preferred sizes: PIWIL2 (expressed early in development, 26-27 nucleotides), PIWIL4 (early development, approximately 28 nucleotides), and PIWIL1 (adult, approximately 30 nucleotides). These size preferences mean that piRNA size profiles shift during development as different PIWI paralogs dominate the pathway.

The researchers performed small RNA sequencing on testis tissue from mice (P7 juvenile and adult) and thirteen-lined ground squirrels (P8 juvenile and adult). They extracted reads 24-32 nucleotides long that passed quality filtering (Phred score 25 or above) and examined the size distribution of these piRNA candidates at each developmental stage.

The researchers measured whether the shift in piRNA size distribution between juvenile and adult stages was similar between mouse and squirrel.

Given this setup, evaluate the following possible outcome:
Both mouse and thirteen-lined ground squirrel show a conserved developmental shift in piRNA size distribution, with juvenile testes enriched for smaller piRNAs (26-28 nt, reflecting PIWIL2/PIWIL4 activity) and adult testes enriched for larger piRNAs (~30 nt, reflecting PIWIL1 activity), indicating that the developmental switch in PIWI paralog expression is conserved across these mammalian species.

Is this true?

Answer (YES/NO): NO